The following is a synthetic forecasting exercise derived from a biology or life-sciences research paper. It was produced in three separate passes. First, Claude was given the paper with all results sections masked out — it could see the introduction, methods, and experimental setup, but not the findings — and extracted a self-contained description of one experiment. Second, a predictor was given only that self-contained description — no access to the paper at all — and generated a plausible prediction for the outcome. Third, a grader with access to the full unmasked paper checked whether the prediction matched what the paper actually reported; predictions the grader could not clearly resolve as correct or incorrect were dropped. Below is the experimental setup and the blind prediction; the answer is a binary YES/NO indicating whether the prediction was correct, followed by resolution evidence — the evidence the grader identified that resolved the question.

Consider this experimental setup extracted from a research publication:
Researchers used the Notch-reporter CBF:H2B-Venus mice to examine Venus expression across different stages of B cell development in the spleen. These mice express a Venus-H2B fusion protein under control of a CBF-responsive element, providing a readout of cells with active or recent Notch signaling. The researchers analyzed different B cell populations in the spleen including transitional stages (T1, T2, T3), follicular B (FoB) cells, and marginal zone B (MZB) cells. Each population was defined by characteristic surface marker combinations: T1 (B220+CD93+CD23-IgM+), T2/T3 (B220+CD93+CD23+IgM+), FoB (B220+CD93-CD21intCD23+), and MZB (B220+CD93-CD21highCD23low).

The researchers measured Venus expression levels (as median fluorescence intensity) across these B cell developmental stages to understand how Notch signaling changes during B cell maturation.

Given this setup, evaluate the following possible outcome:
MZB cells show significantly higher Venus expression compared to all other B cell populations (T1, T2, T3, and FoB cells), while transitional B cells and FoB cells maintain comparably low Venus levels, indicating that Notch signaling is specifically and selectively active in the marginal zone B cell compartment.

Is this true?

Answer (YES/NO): NO